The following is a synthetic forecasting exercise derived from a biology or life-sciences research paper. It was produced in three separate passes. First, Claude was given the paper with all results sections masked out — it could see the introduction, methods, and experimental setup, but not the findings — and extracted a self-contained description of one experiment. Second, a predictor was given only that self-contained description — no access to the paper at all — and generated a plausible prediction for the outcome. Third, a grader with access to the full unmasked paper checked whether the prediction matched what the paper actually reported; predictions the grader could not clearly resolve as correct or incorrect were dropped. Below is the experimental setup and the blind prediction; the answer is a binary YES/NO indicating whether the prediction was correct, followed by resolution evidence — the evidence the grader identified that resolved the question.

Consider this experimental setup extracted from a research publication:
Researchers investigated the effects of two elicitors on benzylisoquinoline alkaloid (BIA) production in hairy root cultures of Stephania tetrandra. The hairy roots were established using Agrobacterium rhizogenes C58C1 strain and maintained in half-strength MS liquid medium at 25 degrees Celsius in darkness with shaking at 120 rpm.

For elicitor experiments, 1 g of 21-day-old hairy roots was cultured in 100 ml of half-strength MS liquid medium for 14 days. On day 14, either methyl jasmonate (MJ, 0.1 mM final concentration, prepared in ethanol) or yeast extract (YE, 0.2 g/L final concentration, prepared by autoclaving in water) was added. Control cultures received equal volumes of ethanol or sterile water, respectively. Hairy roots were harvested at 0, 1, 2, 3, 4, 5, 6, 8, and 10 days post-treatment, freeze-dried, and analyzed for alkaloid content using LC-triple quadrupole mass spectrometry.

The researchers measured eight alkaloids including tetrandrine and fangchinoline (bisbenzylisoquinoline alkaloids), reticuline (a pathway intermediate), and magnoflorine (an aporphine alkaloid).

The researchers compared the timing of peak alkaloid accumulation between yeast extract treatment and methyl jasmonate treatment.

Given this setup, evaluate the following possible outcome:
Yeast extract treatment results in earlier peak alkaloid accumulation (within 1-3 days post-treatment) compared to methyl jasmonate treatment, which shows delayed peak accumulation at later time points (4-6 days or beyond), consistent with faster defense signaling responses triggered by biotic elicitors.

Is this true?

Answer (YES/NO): NO